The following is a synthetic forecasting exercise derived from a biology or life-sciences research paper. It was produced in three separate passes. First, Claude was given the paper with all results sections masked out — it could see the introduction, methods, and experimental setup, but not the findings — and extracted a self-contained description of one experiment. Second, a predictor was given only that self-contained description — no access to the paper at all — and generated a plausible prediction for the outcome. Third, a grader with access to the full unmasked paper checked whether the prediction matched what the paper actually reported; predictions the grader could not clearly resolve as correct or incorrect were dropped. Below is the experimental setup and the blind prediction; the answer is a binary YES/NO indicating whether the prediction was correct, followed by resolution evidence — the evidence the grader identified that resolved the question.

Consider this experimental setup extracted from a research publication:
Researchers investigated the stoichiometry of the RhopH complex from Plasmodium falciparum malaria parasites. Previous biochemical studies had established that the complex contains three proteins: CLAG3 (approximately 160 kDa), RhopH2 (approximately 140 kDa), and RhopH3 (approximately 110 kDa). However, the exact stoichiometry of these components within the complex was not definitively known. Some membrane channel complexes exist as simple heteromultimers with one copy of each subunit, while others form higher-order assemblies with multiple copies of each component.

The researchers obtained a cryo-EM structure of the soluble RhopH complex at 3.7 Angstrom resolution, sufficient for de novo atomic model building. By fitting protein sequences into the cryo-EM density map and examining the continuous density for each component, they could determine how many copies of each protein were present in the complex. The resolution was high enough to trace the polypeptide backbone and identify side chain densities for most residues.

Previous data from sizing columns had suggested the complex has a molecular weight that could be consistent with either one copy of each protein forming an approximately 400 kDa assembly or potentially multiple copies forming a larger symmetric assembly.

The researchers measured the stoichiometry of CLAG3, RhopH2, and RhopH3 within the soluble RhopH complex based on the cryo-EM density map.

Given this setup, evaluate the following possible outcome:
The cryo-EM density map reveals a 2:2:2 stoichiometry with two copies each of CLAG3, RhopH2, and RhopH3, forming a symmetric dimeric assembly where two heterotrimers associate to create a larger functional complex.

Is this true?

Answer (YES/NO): NO